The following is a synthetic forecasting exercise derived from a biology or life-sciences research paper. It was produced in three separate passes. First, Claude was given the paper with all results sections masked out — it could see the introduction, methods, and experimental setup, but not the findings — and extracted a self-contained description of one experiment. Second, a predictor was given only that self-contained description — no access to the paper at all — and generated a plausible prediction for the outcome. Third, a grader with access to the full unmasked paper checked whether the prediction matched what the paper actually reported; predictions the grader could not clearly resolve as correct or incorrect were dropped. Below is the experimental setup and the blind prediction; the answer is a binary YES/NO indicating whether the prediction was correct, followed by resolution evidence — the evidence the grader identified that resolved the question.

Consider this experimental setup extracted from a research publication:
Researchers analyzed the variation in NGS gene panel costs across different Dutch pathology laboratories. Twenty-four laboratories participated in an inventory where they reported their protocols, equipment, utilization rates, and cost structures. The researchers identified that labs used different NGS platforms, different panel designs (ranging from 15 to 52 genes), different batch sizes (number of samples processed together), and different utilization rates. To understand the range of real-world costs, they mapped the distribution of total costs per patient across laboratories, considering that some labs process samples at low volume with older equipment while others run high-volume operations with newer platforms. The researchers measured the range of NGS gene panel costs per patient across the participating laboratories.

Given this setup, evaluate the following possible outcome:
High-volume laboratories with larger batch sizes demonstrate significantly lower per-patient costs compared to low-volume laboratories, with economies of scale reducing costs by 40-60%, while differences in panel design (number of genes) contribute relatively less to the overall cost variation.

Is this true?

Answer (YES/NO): NO